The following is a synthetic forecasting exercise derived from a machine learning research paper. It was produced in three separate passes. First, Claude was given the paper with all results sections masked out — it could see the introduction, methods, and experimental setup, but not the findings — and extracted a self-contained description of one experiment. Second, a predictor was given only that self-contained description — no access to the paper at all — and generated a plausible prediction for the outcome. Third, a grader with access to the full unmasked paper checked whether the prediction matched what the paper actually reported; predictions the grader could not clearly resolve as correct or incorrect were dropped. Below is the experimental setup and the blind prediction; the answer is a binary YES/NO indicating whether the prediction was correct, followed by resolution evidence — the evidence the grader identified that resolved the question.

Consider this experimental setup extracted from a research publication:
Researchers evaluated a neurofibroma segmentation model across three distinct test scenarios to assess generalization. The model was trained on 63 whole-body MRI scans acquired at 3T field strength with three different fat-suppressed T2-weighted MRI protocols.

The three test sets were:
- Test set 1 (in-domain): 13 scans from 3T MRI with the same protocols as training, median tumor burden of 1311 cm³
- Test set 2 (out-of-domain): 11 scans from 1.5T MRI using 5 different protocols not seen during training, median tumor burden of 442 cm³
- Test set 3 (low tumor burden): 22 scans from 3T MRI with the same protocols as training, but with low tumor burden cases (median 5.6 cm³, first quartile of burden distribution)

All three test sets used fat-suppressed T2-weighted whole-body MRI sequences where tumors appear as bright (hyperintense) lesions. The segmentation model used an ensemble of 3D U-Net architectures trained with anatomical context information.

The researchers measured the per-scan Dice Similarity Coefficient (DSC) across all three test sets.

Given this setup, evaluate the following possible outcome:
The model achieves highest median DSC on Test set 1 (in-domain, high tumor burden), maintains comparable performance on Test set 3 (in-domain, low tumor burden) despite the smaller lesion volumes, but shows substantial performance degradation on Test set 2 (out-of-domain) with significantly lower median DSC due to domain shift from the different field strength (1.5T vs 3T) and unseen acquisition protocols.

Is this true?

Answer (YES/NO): NO